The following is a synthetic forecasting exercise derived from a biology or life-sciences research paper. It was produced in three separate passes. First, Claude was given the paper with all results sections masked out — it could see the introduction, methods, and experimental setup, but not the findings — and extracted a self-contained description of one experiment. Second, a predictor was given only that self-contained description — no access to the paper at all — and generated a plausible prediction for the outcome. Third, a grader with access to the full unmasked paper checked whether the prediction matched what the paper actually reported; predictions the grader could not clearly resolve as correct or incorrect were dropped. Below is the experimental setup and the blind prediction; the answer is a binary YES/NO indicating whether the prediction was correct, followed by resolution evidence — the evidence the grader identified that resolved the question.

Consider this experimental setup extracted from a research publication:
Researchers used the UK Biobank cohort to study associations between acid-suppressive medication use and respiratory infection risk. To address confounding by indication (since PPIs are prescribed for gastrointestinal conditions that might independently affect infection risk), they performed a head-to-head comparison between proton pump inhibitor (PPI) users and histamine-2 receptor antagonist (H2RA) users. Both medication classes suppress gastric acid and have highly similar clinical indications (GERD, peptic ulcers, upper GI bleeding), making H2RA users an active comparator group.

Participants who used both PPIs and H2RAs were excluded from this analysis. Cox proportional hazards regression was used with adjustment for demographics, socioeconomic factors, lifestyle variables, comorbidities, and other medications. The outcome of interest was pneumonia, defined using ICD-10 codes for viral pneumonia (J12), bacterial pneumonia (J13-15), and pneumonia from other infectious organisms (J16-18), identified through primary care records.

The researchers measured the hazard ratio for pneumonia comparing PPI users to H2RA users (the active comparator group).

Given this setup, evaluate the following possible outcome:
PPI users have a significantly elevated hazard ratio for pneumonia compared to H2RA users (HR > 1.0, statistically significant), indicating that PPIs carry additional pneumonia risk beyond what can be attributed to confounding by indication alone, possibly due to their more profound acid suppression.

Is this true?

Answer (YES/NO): NO